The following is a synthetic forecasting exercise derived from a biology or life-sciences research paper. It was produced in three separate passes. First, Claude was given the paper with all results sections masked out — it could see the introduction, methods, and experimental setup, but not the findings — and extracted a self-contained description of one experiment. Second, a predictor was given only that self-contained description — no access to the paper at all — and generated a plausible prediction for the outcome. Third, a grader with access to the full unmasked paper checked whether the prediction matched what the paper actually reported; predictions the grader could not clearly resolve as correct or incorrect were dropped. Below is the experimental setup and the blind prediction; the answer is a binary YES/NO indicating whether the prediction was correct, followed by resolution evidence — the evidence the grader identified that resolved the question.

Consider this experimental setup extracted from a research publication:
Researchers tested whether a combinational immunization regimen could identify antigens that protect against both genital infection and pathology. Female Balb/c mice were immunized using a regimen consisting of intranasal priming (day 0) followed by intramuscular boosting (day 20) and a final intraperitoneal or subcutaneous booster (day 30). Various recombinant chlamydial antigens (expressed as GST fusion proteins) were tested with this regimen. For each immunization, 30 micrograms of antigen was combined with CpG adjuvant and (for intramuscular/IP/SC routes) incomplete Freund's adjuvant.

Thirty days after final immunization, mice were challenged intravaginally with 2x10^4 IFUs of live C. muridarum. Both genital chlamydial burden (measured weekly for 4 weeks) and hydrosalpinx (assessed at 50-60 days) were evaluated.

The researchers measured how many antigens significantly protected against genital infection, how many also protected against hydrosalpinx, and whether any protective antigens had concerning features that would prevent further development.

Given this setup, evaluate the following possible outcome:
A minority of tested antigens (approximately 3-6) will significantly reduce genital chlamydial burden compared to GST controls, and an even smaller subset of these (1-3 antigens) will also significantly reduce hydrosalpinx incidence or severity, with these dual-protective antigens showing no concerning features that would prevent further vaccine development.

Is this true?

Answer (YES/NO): NO